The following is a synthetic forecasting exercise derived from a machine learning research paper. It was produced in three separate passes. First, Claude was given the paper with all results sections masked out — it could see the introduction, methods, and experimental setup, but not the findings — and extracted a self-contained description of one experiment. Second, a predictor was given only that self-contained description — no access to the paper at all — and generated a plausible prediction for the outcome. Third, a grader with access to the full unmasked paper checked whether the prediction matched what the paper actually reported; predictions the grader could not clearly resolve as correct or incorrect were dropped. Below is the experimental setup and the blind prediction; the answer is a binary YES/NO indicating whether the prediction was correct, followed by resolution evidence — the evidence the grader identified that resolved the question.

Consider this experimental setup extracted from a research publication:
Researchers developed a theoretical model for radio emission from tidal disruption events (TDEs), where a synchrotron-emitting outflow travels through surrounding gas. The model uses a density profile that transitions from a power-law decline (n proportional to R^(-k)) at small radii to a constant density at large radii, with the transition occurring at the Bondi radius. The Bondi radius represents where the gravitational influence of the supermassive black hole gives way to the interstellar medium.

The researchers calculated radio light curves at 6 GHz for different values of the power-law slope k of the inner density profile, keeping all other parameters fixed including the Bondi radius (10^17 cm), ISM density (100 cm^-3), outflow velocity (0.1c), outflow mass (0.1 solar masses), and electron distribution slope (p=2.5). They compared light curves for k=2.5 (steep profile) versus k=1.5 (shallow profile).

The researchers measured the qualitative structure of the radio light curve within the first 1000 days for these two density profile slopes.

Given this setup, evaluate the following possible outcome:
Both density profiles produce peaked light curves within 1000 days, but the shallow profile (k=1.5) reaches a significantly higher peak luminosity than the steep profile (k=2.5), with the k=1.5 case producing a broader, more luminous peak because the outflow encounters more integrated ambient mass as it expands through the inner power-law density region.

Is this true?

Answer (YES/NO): NO